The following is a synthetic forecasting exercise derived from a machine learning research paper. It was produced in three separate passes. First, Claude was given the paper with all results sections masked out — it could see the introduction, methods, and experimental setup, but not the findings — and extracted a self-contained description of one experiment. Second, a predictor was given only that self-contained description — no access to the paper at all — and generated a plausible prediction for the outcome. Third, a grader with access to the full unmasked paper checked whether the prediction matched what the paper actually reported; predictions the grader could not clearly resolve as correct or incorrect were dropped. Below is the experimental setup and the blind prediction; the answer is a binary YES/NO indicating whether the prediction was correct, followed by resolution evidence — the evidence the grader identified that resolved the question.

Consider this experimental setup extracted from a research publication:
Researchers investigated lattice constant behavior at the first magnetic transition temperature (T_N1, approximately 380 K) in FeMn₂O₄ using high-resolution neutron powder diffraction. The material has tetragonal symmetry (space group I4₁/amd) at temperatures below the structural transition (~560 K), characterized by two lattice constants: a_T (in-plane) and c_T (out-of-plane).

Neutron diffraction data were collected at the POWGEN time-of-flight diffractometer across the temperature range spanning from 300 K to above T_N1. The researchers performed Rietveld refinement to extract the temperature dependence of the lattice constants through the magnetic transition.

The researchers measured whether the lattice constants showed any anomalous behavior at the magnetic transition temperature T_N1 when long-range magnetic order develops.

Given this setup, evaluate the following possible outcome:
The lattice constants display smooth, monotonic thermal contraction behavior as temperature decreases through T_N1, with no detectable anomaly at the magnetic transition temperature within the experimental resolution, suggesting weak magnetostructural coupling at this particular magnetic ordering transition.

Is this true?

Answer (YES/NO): NO